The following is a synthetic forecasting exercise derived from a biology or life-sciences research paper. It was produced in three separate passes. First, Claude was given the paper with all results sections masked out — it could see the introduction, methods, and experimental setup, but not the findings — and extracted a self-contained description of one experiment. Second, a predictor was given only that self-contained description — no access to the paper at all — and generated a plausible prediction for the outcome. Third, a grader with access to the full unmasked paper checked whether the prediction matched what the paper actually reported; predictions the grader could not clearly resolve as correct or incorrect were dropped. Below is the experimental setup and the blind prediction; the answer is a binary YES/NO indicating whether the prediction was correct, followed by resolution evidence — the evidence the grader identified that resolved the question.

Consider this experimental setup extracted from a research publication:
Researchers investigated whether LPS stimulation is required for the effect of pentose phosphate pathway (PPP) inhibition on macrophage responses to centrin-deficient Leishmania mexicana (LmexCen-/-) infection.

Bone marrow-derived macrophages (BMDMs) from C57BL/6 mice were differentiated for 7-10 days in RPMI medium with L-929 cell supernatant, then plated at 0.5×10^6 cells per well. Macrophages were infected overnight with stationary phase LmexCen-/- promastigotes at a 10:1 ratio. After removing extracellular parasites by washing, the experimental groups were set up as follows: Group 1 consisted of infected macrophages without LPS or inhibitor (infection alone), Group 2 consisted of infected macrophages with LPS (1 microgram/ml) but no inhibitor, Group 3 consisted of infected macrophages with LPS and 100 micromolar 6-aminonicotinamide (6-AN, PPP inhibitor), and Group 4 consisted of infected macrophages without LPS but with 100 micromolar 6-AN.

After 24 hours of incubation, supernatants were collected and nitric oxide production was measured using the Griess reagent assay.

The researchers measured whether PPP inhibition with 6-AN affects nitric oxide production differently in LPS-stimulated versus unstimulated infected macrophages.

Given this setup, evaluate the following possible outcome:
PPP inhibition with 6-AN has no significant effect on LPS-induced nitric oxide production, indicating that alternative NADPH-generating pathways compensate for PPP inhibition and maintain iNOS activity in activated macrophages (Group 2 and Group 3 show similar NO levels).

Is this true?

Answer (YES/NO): NO